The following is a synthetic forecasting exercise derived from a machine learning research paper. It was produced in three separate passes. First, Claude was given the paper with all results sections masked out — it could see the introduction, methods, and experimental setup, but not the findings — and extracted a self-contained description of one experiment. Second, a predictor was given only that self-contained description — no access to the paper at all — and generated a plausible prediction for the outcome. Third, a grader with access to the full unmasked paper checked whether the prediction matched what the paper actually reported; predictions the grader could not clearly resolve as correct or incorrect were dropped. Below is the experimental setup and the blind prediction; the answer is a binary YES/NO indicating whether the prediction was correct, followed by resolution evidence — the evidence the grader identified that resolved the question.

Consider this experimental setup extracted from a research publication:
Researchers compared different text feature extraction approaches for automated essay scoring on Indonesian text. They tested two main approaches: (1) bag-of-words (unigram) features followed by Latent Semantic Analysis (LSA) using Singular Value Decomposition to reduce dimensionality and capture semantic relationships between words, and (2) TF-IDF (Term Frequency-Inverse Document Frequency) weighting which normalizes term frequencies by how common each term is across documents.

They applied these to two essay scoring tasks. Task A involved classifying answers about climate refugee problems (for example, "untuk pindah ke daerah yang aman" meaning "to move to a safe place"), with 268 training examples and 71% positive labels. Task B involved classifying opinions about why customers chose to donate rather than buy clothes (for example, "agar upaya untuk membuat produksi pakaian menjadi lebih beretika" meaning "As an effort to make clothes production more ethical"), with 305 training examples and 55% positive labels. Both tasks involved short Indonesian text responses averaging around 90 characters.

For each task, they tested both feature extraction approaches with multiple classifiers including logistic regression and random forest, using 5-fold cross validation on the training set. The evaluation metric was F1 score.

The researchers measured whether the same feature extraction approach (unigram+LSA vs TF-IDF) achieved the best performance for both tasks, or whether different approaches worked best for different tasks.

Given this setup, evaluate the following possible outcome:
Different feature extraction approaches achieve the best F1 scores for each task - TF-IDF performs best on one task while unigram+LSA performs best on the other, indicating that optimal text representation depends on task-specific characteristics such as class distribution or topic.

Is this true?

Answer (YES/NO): NO